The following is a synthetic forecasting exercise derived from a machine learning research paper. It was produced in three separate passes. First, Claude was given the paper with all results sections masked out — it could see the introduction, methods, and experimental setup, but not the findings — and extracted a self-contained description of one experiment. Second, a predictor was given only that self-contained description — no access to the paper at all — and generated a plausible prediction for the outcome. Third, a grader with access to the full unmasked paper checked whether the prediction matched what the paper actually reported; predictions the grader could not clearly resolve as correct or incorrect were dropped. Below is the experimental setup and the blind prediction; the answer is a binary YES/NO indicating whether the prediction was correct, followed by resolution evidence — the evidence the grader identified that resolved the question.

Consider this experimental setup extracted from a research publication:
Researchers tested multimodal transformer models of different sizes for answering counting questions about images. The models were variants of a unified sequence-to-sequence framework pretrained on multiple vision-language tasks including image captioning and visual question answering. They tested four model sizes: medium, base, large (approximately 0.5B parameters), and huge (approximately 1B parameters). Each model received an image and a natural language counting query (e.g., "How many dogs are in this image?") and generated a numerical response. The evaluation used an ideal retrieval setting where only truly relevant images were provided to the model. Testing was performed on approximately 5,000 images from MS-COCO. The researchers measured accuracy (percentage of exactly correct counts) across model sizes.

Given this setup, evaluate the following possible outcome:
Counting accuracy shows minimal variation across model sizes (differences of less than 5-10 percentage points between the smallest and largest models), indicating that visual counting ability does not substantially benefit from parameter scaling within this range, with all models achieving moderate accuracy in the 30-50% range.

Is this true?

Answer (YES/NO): NO